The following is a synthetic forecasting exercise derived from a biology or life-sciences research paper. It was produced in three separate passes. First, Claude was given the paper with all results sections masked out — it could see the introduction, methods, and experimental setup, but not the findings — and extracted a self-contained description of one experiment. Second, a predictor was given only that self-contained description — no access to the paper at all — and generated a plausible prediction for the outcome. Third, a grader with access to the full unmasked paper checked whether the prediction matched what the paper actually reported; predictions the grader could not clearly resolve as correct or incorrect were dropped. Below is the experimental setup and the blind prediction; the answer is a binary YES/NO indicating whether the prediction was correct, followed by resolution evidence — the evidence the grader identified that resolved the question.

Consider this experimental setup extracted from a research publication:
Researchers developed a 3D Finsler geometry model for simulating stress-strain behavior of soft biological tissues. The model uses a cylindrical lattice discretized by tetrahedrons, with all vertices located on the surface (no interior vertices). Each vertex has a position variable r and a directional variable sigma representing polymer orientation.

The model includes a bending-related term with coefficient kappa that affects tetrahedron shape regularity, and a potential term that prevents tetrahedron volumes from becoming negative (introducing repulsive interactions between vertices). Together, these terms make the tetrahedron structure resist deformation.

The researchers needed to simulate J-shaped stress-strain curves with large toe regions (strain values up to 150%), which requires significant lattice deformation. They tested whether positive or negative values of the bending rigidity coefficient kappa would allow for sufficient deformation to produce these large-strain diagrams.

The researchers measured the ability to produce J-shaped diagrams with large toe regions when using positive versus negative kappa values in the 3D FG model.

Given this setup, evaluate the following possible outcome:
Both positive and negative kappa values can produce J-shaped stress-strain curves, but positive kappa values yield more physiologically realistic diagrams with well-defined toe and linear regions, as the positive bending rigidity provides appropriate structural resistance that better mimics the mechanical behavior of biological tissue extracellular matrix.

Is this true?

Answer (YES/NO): NO